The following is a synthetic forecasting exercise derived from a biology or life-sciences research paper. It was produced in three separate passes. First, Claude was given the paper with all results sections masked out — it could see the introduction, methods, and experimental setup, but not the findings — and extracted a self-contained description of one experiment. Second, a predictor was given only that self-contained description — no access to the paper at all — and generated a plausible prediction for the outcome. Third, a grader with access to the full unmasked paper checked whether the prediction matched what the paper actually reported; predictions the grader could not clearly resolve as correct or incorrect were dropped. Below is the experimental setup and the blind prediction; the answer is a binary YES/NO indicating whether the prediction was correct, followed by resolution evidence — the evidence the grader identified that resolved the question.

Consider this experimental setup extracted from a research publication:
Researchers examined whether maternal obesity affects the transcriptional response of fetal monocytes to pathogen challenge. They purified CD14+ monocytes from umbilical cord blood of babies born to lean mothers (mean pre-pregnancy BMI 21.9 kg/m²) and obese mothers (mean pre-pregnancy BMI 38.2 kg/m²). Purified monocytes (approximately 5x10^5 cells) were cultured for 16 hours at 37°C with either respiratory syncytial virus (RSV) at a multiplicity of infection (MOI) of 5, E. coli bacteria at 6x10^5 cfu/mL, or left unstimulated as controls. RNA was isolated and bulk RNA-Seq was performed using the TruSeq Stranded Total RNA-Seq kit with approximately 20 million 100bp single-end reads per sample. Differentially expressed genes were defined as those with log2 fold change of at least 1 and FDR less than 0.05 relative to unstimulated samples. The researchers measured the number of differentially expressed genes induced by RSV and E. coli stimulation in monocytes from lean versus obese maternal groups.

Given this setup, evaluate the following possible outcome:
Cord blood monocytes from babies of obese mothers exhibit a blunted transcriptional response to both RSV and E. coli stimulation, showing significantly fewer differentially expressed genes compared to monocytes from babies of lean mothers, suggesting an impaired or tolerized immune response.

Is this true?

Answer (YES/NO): NO